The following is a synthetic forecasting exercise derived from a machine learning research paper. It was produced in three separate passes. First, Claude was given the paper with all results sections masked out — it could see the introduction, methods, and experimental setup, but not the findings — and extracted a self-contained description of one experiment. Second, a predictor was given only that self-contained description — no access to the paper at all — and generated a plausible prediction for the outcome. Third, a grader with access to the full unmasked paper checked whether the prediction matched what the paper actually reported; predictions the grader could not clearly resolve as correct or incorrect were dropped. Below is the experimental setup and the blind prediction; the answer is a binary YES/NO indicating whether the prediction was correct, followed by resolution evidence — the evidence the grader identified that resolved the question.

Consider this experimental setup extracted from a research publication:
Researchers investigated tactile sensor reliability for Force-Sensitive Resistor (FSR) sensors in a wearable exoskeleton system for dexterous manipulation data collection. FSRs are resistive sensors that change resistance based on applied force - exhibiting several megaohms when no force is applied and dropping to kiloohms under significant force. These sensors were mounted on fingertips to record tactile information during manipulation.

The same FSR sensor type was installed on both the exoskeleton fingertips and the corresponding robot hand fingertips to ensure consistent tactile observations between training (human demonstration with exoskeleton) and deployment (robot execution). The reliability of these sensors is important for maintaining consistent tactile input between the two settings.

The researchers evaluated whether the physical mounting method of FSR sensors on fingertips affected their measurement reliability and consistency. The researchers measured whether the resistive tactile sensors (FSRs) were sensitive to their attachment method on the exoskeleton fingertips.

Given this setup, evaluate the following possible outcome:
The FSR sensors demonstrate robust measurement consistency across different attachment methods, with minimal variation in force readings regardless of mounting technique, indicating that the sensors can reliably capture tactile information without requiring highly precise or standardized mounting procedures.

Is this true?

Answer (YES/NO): NO